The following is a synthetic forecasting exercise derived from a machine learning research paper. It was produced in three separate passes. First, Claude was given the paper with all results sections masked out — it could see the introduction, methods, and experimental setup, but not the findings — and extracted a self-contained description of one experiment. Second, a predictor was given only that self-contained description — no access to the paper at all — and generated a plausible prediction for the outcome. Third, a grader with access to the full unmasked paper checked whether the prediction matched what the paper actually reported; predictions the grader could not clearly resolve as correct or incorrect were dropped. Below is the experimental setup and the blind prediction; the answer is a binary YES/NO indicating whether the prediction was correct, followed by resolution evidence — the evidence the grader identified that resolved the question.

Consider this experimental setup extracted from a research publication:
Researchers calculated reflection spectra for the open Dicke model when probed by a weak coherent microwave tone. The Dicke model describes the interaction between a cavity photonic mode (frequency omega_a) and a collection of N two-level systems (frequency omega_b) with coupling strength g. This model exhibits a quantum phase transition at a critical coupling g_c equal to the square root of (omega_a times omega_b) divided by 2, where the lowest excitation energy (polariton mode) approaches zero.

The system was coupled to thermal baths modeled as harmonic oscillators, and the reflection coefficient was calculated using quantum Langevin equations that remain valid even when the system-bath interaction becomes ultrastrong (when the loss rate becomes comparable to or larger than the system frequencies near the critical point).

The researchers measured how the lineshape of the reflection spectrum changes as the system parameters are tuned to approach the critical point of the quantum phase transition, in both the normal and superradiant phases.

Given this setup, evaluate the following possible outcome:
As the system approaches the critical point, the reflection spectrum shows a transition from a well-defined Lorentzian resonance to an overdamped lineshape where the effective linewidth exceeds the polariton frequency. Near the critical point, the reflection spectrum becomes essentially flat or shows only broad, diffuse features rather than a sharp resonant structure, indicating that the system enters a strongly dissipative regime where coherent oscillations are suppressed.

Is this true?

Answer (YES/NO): NO